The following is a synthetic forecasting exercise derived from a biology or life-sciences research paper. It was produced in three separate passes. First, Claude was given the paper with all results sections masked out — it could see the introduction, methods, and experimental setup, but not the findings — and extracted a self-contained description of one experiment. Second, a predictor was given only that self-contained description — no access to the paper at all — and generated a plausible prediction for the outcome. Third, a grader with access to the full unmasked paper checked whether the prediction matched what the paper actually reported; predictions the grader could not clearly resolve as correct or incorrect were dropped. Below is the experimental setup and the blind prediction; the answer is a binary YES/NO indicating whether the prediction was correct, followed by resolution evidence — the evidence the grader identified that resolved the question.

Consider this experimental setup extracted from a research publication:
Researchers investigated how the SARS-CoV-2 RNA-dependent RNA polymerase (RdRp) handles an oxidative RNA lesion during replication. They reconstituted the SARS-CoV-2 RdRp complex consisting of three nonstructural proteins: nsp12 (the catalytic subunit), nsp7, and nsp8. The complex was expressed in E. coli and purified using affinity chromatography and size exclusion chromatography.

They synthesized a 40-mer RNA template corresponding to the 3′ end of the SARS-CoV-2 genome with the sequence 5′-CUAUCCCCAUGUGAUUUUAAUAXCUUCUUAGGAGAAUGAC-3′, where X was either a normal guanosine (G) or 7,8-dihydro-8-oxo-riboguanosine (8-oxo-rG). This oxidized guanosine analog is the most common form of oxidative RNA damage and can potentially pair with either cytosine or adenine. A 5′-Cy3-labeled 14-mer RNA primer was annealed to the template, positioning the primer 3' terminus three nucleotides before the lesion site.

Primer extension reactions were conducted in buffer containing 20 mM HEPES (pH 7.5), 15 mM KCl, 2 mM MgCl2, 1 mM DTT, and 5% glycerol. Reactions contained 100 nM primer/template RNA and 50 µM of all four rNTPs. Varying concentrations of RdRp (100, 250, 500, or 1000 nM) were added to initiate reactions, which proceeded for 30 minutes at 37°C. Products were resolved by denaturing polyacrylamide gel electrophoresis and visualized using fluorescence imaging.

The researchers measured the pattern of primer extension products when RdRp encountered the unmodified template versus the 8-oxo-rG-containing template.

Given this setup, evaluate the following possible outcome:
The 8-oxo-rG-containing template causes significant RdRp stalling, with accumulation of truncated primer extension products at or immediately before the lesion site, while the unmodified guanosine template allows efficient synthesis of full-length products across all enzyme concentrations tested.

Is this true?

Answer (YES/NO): YES